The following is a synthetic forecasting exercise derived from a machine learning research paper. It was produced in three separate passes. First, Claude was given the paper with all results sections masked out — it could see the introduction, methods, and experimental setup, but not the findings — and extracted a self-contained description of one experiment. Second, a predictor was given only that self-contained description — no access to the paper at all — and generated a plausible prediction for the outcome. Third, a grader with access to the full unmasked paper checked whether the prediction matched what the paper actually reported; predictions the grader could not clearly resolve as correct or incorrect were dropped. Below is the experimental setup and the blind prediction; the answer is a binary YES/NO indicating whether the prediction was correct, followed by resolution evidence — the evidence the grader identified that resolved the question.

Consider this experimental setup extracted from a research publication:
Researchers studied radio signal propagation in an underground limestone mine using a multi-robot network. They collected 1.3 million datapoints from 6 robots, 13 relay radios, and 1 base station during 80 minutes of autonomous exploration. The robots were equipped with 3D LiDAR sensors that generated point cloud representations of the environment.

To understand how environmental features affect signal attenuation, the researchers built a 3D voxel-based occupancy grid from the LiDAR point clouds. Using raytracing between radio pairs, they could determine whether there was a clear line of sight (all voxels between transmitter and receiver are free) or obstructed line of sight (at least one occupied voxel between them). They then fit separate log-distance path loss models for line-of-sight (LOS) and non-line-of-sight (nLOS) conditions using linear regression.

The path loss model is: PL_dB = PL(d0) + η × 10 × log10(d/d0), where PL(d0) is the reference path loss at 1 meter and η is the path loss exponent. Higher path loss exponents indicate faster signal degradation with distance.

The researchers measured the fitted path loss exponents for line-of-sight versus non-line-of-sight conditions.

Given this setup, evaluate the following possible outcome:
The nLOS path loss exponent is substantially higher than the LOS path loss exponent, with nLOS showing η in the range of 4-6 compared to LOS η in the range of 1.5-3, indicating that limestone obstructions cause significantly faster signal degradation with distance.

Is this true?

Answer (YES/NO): YES